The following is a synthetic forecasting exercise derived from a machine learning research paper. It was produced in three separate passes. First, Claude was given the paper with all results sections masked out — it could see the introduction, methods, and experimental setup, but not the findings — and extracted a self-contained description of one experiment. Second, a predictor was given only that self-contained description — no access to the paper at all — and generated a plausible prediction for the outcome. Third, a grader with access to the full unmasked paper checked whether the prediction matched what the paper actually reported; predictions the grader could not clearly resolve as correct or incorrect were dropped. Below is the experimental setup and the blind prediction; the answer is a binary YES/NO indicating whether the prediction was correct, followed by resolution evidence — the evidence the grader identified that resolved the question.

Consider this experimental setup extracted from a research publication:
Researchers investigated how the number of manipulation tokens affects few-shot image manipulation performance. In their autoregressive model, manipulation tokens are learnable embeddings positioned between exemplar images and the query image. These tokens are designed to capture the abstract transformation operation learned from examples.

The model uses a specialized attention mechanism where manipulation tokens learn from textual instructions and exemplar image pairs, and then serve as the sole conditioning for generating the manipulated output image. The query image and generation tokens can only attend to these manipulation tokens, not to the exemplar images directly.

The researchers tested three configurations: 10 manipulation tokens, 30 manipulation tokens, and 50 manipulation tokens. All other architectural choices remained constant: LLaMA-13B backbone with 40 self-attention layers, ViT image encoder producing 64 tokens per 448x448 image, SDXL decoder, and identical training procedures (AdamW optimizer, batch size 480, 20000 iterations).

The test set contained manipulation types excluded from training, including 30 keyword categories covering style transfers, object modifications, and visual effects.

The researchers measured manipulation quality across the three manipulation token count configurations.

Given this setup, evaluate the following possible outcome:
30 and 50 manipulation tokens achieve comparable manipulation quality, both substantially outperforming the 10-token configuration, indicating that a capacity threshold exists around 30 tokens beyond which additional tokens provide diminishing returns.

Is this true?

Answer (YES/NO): YES